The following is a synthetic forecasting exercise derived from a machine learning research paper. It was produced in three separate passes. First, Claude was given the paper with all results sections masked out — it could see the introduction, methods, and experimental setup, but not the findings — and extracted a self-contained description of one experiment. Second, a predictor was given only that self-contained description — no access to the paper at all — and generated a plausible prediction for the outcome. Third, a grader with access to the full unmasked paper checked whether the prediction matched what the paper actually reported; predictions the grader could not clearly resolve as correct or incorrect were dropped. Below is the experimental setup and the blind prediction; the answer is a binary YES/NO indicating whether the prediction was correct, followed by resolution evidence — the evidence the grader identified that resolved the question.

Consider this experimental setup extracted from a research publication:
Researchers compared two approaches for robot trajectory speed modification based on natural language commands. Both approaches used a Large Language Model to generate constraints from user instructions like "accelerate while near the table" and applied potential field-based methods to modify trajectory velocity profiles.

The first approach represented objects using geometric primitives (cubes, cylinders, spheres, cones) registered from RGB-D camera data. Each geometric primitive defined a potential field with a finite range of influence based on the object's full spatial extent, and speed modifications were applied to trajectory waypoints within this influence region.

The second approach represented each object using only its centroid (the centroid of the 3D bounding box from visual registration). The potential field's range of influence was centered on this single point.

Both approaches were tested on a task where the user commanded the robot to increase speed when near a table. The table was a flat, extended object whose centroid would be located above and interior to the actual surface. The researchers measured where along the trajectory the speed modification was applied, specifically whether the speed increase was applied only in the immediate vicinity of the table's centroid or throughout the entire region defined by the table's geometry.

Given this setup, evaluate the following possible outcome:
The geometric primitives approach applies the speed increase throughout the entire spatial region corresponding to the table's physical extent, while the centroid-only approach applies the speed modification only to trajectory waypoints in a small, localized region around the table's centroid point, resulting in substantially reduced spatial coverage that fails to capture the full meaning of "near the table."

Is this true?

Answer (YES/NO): YES